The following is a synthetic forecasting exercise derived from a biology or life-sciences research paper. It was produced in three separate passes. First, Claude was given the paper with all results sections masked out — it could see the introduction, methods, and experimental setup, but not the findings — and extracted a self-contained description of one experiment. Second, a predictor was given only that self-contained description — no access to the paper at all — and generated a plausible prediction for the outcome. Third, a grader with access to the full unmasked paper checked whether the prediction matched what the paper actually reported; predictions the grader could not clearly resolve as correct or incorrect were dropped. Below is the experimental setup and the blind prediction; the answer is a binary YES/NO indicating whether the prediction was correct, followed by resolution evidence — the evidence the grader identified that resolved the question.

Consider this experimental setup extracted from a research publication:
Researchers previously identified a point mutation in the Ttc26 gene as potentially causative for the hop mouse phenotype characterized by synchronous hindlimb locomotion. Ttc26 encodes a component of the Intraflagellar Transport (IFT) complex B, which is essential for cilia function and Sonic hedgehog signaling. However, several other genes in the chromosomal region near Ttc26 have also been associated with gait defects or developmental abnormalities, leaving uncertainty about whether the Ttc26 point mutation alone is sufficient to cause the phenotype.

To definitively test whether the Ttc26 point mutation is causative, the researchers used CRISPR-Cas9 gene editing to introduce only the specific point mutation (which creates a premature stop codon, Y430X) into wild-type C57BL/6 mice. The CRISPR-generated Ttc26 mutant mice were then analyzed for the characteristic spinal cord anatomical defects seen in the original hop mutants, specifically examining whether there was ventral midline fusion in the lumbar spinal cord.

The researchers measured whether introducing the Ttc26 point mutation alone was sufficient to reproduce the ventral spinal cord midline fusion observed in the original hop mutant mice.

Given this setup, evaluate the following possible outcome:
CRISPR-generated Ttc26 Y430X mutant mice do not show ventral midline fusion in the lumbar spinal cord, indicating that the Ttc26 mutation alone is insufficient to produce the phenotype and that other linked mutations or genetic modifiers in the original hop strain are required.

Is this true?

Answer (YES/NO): NO